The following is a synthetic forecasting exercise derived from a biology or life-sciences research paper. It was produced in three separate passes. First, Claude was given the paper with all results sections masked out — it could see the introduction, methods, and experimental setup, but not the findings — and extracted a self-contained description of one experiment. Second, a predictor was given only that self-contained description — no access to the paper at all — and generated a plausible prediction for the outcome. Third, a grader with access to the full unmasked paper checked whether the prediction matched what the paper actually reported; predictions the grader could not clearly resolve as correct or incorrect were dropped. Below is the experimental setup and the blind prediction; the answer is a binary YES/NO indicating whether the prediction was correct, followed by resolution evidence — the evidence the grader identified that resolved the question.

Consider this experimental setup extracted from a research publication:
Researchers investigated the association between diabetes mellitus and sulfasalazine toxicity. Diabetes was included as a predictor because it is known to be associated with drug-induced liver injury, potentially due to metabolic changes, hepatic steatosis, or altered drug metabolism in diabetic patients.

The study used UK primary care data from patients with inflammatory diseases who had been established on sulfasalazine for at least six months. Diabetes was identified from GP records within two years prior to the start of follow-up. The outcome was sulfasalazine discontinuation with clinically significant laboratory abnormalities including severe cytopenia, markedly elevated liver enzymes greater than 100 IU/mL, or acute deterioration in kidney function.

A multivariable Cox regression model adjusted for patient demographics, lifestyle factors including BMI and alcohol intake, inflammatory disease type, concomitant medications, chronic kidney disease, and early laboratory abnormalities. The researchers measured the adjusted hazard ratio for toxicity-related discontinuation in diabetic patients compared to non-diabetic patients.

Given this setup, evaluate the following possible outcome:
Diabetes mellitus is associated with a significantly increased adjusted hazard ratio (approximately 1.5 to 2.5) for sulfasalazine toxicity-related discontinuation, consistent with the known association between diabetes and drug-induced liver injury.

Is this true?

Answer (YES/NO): NO